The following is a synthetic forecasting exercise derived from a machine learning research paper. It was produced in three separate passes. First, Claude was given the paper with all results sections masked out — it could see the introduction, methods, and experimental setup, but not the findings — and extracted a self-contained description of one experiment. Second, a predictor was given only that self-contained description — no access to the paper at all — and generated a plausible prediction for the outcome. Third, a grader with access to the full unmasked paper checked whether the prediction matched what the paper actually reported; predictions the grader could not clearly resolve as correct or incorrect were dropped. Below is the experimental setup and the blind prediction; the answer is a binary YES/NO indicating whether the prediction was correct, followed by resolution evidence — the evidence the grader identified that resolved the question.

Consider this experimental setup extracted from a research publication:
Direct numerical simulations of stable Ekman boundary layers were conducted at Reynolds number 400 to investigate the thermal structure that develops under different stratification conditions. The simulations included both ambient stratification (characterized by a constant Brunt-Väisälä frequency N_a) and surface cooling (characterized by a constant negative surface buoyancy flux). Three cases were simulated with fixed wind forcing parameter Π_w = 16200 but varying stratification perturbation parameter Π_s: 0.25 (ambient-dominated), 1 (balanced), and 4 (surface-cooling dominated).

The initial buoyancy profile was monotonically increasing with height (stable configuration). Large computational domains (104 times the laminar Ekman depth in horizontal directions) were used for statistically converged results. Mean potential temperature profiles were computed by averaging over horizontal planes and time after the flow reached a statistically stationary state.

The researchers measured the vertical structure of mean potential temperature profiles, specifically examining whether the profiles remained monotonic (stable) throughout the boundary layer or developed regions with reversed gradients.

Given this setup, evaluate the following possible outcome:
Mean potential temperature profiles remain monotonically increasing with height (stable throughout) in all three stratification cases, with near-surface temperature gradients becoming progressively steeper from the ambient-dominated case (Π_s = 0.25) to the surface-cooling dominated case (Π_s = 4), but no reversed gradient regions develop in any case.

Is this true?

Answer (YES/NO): NO